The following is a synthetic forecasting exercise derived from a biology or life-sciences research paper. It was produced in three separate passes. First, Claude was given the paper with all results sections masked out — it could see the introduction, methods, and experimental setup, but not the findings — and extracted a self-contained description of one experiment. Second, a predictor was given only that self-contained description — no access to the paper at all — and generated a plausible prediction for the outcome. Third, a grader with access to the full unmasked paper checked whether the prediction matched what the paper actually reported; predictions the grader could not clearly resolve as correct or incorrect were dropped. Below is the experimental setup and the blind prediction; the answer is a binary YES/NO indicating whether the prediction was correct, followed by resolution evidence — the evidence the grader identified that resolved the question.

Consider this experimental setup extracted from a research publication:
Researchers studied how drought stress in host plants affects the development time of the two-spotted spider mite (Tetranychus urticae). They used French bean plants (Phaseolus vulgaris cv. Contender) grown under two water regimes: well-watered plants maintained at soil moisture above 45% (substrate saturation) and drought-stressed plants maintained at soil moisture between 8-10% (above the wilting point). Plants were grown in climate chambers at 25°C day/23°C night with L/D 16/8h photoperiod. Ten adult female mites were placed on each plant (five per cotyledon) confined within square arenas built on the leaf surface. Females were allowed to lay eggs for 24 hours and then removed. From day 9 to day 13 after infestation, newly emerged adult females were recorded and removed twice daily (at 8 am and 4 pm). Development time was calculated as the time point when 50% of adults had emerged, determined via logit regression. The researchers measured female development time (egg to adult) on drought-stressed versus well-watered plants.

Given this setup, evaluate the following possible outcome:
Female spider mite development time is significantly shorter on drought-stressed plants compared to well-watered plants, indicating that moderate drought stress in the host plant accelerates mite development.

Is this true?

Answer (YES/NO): YES